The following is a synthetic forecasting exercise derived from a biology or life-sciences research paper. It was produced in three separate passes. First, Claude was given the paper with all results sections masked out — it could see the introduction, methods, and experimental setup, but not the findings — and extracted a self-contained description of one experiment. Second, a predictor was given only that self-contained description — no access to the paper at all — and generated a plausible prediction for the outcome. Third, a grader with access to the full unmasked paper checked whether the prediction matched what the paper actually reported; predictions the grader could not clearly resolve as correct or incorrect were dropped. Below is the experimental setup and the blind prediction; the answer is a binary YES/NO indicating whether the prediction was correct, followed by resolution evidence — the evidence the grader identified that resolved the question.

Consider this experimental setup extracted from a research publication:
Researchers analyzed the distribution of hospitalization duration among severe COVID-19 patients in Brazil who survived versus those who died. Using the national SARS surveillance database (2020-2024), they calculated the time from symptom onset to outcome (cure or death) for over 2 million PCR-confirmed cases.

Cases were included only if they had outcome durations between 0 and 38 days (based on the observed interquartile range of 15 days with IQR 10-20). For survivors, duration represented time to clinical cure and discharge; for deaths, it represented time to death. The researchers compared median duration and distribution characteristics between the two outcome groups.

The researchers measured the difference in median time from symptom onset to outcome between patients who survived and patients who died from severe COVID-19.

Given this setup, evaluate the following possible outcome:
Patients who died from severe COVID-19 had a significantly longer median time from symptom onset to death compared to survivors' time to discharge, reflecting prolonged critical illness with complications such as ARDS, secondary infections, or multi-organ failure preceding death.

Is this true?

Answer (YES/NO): YES